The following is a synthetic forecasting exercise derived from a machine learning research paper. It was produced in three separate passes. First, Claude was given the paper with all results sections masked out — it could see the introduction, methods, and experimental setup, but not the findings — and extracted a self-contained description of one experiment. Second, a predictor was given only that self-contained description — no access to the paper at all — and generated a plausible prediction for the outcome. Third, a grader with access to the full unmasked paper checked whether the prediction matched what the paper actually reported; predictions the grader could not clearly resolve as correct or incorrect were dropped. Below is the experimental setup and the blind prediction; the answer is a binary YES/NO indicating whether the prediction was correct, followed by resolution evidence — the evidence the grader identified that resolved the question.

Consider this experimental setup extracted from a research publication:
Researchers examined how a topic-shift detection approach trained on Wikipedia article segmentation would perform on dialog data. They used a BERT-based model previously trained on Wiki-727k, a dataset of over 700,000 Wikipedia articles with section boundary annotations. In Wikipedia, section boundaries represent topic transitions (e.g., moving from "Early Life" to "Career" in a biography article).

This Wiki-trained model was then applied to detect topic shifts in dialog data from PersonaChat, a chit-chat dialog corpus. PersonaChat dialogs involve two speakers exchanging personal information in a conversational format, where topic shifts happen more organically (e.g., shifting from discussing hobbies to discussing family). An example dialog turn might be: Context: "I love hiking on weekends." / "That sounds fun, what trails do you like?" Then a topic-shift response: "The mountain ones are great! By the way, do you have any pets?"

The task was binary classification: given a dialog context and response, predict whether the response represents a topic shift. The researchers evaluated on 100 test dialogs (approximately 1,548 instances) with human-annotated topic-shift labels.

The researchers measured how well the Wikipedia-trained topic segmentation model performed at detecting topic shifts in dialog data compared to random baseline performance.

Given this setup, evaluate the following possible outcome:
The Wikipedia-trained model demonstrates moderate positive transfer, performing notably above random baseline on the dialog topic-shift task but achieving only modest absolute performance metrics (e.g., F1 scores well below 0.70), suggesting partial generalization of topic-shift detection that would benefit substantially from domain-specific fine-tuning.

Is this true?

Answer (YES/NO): NO